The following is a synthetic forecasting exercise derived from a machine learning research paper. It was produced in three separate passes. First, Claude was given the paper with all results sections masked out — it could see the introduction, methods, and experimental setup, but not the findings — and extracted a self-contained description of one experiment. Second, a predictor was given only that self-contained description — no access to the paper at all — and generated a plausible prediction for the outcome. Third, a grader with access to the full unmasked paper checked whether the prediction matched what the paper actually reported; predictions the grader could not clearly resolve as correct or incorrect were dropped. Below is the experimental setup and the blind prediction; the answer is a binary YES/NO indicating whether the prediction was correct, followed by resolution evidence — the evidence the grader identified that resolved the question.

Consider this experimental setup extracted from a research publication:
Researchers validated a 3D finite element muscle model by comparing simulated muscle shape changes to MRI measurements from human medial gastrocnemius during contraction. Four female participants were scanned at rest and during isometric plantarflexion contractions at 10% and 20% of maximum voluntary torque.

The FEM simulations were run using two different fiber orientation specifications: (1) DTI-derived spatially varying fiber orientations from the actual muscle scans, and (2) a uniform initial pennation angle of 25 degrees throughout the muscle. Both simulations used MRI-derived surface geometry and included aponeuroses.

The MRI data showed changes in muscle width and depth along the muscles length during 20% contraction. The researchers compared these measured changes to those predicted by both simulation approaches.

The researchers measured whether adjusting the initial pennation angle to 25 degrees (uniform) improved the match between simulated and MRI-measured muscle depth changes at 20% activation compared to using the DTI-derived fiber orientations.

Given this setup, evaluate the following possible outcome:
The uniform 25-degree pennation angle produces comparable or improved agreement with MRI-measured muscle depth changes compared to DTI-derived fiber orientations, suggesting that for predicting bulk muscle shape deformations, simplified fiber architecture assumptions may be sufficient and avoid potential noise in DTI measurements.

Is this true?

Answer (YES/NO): YES